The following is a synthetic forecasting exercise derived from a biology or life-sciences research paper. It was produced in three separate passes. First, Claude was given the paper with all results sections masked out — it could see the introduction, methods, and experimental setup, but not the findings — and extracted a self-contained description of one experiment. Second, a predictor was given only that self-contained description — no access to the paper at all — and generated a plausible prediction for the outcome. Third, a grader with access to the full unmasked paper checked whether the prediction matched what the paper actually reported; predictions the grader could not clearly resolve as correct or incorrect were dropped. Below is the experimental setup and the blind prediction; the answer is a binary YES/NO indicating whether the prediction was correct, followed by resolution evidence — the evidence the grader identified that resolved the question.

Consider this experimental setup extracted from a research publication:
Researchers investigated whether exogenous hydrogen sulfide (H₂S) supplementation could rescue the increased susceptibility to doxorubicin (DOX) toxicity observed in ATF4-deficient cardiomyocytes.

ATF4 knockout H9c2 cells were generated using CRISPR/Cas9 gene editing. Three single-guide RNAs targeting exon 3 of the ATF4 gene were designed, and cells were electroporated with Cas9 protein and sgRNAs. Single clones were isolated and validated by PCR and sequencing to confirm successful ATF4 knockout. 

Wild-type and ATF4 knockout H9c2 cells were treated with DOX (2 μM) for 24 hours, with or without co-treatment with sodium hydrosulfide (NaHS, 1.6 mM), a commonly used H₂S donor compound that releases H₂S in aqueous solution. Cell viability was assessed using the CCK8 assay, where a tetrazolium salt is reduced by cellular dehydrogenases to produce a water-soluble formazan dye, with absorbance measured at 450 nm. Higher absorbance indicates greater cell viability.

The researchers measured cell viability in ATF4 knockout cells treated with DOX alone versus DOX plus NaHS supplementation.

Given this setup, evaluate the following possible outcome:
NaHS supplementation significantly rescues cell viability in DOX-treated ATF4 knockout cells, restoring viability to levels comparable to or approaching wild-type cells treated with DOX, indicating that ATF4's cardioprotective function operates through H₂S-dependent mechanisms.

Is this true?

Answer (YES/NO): YES